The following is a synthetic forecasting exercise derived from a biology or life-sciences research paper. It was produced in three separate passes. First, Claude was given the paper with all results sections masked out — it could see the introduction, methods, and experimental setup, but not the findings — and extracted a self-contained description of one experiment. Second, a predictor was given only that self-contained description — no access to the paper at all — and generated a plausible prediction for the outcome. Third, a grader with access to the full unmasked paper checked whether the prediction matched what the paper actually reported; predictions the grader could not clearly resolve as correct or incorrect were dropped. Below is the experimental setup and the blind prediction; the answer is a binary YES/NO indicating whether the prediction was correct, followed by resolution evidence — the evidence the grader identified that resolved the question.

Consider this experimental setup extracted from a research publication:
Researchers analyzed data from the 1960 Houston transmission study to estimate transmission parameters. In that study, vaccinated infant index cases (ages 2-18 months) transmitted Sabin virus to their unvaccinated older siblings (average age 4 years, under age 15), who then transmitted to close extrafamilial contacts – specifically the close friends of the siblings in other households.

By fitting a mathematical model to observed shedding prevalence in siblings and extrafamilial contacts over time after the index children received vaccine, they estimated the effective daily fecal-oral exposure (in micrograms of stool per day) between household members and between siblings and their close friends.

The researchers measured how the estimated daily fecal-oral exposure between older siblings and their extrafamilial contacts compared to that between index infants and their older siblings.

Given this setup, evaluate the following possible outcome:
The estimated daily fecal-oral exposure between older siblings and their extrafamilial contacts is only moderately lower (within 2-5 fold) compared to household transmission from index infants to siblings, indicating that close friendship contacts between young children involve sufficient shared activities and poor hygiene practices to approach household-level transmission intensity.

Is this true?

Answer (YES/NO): NO